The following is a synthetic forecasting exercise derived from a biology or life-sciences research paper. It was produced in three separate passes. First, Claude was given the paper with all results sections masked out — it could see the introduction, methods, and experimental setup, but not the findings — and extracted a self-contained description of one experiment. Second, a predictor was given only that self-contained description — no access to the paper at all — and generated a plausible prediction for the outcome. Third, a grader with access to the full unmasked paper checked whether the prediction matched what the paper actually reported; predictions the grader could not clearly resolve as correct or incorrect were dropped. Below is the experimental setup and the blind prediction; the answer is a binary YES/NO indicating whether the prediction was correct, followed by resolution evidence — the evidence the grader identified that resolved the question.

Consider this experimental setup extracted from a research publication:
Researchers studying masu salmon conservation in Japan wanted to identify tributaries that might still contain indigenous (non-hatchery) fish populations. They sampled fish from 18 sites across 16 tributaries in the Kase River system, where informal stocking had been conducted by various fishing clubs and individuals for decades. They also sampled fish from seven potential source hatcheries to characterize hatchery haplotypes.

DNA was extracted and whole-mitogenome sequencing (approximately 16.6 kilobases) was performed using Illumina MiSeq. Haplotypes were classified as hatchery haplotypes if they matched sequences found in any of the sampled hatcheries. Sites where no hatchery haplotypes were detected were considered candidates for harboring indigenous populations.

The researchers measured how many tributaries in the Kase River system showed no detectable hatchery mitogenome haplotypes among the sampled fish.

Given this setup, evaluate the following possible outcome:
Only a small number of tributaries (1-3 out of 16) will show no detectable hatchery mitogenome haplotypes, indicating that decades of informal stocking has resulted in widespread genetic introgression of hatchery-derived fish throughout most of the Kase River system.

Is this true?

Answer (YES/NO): NO